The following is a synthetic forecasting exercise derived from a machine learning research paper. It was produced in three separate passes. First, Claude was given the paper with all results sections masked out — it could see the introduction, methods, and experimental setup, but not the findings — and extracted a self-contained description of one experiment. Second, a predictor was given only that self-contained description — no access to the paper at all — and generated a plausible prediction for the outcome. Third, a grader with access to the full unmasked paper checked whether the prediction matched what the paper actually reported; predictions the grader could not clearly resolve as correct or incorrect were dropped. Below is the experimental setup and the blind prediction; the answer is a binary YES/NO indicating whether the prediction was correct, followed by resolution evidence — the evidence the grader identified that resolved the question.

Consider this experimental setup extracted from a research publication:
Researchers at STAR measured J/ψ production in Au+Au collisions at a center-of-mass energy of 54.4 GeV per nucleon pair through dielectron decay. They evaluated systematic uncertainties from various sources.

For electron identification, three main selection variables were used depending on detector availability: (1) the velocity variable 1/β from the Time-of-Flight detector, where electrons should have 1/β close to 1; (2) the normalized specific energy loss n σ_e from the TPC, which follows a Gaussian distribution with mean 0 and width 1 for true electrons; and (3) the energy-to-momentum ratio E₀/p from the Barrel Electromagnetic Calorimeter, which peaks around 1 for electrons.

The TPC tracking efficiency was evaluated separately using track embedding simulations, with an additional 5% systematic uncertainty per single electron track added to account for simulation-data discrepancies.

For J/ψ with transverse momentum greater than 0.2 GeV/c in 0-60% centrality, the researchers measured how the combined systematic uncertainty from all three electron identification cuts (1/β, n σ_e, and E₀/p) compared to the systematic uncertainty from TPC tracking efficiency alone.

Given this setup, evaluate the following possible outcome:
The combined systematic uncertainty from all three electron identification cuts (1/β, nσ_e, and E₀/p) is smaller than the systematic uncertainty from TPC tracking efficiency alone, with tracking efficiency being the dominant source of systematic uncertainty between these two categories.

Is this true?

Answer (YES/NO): YES